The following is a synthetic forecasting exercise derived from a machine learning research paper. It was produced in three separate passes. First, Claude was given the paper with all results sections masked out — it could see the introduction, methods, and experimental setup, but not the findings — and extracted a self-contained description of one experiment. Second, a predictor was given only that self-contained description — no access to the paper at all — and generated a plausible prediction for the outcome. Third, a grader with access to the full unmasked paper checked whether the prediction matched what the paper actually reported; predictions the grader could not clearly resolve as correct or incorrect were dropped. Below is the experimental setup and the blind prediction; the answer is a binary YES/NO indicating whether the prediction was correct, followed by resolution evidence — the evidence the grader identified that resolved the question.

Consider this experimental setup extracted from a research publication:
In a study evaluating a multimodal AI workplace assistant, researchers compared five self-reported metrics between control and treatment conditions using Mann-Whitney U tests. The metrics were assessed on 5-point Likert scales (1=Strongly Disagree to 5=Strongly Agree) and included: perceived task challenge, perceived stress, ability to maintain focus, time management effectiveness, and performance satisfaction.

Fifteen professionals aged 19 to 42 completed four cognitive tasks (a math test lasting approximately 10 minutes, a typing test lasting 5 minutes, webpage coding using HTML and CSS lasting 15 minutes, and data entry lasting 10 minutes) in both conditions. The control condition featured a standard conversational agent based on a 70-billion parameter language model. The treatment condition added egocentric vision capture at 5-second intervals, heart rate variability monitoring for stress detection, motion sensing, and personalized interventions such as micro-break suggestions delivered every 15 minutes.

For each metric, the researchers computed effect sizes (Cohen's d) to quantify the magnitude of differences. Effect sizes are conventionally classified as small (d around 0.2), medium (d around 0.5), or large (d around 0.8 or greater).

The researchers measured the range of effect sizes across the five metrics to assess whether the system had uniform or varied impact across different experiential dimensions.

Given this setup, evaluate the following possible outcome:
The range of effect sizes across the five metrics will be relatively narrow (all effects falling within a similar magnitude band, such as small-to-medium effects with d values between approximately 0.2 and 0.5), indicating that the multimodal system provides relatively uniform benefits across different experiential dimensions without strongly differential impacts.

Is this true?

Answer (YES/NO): NO